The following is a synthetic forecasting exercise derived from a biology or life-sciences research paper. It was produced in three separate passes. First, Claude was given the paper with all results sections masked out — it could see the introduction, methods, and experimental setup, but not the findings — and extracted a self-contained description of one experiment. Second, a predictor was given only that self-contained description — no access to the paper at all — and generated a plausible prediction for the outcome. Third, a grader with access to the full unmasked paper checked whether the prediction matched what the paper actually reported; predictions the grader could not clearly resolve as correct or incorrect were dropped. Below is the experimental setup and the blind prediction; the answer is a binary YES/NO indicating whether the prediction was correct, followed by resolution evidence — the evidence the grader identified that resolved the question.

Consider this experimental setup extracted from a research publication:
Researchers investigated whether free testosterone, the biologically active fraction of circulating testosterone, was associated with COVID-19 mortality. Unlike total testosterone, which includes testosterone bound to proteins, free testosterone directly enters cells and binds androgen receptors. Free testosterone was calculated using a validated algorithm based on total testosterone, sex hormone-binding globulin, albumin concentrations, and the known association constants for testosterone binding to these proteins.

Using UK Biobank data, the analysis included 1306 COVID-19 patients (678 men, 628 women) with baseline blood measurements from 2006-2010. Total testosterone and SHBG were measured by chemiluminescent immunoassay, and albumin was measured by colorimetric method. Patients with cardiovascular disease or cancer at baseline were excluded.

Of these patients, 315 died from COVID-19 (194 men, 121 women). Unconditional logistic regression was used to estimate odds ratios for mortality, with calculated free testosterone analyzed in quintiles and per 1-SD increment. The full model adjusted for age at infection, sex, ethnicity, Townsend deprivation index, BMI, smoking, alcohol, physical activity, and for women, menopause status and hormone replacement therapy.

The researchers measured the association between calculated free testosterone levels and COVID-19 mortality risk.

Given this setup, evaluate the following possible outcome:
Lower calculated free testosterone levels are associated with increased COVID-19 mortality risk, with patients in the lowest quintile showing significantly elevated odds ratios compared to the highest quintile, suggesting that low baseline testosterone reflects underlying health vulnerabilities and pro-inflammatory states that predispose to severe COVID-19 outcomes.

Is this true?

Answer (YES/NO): NO